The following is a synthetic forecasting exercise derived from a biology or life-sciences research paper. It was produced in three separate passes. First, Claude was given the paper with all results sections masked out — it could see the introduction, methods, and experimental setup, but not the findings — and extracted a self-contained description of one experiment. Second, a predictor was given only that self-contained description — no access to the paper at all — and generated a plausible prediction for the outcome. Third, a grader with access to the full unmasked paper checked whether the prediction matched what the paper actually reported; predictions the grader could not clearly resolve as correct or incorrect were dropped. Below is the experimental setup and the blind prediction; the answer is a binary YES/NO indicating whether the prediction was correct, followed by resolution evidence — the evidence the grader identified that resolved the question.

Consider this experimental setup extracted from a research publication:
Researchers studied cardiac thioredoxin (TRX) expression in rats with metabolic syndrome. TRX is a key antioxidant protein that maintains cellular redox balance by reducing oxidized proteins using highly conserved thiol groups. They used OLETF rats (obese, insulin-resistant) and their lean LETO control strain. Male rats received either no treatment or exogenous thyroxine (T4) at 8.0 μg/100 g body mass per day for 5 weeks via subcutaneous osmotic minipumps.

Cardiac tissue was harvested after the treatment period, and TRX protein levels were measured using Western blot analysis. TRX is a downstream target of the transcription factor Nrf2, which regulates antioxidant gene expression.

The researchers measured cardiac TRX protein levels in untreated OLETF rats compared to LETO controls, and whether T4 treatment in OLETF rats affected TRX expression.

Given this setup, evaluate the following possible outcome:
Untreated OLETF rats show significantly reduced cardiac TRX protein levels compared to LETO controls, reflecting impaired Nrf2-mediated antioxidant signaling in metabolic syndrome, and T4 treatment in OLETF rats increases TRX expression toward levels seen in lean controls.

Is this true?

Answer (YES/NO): YES